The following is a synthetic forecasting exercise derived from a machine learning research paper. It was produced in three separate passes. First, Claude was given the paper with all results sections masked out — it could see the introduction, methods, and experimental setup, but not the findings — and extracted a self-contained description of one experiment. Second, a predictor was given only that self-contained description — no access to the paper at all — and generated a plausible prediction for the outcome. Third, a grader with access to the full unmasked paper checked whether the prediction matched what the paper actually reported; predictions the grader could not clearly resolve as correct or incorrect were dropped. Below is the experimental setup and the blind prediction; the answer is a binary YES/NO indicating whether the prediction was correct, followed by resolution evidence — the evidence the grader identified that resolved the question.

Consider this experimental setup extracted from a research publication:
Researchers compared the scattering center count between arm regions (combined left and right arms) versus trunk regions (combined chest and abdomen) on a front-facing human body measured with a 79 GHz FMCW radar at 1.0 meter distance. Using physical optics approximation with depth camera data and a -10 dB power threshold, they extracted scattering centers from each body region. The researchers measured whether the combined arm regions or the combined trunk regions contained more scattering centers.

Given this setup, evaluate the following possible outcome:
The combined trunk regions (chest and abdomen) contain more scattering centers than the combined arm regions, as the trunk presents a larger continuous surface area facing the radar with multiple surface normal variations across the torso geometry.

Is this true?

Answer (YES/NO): YES